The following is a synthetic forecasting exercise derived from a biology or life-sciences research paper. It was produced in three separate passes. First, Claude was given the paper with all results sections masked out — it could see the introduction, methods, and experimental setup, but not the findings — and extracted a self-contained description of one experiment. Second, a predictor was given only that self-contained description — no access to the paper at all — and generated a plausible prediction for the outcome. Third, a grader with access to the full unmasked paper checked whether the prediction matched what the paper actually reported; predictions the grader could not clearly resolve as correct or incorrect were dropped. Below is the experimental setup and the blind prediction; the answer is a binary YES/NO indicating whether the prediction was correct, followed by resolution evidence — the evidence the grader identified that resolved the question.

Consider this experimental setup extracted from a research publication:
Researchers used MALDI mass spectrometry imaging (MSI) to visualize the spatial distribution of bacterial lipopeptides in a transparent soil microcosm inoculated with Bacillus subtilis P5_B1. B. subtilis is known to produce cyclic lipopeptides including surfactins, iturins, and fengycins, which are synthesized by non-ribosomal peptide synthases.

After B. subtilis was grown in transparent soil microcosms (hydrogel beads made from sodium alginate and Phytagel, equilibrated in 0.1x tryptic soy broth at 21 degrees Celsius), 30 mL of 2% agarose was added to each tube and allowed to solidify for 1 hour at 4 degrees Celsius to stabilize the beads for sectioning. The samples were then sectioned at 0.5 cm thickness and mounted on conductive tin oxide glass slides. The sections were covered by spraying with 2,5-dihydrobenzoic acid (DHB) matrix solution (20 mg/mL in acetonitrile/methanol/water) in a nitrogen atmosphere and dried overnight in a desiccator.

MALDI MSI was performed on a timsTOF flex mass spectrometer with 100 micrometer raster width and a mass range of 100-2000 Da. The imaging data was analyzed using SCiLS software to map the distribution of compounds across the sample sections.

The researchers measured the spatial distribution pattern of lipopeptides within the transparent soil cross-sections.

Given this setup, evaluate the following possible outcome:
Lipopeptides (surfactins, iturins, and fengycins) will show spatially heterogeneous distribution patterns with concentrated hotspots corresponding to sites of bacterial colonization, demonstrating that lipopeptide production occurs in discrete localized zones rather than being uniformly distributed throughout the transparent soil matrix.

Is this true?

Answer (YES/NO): NO